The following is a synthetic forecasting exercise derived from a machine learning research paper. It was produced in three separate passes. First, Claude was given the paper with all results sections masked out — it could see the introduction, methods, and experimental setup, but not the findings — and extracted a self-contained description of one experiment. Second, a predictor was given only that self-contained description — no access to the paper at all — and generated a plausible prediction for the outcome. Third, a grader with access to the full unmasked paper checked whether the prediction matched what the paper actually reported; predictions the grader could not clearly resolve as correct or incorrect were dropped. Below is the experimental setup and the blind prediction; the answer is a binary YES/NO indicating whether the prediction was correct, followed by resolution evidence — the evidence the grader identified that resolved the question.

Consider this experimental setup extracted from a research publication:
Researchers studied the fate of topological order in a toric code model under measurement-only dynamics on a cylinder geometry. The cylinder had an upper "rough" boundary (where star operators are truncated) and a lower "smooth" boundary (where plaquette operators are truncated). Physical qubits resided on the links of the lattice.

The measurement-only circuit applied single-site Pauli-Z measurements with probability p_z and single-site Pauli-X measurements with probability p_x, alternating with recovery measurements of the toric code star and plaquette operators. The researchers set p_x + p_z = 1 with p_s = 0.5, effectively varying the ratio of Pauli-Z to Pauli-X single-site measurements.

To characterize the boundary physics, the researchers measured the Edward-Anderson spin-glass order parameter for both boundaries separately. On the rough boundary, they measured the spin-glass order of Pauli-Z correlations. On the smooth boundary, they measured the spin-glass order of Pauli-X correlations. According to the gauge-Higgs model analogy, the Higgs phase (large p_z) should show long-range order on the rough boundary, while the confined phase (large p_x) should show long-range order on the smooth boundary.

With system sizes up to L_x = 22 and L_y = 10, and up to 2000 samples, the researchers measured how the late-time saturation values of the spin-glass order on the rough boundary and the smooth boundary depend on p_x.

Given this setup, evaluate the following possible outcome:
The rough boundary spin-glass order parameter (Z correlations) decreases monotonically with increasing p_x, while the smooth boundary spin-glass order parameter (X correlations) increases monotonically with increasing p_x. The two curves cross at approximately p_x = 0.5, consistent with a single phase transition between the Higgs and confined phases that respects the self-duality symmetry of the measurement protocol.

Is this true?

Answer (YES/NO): NO